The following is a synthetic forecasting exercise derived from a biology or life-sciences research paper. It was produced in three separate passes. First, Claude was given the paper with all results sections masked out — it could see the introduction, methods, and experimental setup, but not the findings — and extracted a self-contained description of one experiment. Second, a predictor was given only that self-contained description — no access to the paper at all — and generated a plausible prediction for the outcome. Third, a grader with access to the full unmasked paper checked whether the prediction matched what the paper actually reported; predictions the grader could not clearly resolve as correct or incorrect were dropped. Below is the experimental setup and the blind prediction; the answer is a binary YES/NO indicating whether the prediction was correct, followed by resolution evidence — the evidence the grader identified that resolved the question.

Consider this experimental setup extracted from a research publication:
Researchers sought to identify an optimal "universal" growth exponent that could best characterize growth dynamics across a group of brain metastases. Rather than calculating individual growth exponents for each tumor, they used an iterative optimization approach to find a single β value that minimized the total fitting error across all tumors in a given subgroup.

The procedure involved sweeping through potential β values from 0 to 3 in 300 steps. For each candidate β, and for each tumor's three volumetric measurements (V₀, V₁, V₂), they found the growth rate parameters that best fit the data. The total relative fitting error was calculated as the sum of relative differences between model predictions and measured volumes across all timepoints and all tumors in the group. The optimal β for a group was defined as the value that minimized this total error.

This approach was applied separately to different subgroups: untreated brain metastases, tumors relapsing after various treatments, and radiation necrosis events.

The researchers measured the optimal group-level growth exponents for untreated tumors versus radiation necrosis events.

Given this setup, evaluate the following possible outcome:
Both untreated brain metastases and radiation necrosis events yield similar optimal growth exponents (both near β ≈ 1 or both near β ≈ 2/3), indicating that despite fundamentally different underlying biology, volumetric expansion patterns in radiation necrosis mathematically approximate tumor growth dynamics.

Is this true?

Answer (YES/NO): NO